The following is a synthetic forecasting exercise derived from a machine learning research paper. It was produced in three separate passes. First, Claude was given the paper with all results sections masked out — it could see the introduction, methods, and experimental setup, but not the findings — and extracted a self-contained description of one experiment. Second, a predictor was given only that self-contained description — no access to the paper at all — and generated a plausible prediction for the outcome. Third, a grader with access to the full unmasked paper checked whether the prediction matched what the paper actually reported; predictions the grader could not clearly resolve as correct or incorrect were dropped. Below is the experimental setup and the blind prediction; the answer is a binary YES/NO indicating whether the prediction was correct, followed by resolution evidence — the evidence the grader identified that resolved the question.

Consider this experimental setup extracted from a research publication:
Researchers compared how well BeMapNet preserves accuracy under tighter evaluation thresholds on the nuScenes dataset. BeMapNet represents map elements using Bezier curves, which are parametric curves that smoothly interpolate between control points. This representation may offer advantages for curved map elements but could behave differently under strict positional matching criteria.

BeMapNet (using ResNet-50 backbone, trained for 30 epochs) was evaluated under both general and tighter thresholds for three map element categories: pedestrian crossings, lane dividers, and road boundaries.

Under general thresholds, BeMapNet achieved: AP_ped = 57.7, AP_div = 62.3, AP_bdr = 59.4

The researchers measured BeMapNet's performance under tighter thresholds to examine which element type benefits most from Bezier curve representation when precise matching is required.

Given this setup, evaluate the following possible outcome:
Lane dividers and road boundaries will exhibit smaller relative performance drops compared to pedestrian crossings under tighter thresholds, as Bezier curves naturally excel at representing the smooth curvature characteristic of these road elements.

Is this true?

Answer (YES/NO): NO